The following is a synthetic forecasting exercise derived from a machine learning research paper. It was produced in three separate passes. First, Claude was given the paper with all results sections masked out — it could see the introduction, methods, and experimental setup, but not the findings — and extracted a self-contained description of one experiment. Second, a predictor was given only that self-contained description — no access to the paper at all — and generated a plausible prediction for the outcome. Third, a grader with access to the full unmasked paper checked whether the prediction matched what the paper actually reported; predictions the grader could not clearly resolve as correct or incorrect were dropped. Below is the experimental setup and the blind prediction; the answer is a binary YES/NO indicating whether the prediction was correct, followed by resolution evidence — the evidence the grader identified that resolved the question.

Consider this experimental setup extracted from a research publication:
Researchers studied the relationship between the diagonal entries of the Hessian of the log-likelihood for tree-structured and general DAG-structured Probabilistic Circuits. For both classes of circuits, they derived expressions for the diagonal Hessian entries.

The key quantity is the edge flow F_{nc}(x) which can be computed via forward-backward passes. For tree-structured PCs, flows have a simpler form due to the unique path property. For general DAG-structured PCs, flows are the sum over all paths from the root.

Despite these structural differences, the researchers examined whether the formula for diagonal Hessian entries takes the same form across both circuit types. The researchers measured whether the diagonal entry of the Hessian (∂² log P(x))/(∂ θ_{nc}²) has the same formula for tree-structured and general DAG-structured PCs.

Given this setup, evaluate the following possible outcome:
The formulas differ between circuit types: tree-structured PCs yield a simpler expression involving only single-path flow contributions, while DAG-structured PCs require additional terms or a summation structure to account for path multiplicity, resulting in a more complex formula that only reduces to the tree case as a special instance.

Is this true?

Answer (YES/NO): NO